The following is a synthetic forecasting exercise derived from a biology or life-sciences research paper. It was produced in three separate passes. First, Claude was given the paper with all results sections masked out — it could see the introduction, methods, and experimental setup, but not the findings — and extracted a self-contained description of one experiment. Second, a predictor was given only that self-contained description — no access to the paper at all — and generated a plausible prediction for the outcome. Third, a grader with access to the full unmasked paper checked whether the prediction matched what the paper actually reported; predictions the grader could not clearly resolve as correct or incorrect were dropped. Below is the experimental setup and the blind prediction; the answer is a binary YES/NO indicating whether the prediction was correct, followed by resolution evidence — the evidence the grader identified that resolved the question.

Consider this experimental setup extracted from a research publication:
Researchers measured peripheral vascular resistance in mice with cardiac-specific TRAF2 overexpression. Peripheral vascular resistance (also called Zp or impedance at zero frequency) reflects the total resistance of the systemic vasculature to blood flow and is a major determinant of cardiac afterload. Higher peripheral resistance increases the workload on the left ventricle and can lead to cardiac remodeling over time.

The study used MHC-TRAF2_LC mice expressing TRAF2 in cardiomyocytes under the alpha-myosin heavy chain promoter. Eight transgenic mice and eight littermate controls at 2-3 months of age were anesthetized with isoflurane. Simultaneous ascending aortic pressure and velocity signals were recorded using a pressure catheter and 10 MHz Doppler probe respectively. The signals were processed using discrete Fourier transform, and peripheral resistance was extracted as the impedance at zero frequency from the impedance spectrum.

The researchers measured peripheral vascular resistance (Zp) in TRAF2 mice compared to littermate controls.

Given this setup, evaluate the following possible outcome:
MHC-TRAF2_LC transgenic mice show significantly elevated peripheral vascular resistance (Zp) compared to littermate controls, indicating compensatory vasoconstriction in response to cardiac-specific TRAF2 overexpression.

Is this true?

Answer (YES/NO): NO